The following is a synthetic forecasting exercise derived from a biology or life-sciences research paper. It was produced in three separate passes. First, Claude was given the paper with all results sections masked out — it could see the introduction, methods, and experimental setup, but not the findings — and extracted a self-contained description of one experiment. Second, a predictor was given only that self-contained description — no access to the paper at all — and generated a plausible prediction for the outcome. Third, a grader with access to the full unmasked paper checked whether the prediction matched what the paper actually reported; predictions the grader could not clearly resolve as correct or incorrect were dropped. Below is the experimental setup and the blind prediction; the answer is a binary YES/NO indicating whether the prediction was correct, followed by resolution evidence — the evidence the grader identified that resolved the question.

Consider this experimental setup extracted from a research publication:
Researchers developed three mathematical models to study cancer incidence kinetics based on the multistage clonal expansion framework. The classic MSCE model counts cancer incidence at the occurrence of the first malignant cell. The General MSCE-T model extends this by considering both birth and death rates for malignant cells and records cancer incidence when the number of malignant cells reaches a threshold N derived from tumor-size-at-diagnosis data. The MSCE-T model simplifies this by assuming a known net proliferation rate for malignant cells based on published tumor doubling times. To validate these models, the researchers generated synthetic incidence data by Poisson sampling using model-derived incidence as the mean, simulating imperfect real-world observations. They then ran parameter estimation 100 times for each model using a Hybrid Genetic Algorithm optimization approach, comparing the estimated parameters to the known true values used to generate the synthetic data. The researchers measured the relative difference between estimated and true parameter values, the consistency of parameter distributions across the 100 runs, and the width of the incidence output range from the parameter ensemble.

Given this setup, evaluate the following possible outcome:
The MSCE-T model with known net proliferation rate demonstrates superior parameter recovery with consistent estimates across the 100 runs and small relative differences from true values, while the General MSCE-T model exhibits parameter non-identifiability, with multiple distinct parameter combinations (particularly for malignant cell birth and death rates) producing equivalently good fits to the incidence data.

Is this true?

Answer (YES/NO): YES